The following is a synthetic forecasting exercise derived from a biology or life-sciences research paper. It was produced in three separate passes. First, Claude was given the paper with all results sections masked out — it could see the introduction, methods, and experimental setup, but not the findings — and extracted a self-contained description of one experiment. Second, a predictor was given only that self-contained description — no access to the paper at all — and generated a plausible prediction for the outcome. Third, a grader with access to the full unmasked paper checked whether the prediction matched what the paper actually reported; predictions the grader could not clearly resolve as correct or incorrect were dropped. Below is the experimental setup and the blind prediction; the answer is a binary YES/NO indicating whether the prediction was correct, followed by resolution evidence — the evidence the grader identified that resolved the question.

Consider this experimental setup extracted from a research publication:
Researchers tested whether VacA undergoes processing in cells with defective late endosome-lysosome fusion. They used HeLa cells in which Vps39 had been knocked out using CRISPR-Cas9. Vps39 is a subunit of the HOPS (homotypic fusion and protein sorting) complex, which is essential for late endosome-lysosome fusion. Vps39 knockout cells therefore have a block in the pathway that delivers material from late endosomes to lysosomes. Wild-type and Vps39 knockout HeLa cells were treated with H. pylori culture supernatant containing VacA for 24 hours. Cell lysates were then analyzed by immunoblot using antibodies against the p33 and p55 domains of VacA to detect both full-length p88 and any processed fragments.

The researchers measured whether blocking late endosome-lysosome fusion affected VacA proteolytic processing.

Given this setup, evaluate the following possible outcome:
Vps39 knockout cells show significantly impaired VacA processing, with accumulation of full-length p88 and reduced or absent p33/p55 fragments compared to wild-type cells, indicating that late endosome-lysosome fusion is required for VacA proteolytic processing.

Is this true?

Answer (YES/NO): NO